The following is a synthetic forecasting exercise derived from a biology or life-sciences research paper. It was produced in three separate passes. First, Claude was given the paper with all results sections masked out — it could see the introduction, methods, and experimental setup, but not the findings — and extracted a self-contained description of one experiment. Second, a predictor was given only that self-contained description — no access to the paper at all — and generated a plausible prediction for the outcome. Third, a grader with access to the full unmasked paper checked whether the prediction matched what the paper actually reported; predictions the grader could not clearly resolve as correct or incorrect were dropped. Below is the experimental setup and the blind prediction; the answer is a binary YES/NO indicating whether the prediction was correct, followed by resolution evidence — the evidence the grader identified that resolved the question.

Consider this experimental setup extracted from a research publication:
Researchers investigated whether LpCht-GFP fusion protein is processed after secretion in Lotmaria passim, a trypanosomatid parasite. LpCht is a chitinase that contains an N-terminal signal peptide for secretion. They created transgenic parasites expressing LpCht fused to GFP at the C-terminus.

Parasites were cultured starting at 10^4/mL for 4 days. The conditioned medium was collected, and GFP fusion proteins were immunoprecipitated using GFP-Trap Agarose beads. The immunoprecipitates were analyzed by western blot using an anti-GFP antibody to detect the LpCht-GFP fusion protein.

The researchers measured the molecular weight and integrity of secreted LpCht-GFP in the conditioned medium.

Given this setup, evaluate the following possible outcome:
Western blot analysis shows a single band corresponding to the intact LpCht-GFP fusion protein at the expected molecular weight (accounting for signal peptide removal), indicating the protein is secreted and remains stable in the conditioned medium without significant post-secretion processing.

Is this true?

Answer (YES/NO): NO